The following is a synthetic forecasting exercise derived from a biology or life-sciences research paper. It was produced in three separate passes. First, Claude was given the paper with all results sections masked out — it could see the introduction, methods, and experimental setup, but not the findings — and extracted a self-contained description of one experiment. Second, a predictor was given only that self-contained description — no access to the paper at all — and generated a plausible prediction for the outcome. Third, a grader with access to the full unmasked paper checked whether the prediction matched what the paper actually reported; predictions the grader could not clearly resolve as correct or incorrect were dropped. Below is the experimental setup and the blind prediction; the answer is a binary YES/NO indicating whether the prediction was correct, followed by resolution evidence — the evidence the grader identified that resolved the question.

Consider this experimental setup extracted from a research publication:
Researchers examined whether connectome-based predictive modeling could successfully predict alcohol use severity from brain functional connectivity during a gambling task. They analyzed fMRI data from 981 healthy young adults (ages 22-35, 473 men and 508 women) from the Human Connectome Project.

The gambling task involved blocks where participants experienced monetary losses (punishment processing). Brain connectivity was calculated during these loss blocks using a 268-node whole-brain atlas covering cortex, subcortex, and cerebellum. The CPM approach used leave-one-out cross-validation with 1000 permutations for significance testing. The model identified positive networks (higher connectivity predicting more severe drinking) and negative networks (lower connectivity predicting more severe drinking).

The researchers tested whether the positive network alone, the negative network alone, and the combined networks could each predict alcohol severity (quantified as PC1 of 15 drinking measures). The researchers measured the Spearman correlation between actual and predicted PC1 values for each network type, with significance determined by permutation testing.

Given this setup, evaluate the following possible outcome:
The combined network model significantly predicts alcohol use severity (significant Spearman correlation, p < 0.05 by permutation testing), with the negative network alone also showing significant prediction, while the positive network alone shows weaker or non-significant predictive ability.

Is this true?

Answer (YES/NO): NO